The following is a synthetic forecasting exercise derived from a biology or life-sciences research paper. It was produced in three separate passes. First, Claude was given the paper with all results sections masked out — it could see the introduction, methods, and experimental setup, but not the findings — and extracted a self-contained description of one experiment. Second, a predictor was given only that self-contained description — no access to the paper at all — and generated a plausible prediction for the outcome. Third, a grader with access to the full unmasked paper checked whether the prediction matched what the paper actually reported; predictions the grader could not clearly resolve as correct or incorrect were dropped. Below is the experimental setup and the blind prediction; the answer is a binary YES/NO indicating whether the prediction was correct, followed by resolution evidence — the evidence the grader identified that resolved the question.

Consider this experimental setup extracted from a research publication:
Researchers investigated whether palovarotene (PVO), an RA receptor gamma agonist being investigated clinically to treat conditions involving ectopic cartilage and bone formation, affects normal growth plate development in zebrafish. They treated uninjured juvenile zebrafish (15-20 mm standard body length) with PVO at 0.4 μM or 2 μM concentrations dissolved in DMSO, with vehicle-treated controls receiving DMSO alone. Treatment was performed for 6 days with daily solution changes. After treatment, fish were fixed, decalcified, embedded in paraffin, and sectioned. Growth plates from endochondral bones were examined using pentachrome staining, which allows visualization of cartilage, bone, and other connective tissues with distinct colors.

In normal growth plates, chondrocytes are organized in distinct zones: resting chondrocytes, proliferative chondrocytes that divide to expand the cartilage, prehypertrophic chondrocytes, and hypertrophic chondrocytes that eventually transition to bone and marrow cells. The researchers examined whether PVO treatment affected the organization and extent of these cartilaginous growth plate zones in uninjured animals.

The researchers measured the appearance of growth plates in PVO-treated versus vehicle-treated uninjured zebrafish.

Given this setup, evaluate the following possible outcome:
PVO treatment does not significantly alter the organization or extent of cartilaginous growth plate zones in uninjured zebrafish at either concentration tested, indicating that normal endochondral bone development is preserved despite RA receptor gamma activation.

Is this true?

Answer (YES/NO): NO